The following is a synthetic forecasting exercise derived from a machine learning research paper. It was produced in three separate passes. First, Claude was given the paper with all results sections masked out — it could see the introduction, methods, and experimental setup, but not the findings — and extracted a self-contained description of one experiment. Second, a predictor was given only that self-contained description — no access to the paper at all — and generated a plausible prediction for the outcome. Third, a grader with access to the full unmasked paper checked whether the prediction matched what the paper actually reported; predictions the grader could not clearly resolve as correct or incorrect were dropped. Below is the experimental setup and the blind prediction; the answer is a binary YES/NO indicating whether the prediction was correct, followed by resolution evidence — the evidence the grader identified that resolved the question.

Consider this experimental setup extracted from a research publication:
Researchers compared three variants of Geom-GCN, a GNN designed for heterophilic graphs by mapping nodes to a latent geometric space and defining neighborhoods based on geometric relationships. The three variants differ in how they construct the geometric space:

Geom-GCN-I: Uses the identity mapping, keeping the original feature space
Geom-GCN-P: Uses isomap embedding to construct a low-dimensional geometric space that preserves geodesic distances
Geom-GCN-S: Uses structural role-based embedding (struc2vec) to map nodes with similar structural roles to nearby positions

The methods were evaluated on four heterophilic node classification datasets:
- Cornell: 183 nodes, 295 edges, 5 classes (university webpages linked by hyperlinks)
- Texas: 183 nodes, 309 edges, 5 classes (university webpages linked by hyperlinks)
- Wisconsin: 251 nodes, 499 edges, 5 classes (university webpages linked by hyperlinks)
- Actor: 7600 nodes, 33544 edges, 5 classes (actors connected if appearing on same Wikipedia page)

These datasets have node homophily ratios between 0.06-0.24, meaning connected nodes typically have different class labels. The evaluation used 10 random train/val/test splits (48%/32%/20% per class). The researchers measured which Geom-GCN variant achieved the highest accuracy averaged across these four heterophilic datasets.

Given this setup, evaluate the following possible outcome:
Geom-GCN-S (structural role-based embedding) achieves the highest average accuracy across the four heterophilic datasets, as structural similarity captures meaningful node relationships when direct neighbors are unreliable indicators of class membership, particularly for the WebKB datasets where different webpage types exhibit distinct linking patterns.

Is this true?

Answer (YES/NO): NO